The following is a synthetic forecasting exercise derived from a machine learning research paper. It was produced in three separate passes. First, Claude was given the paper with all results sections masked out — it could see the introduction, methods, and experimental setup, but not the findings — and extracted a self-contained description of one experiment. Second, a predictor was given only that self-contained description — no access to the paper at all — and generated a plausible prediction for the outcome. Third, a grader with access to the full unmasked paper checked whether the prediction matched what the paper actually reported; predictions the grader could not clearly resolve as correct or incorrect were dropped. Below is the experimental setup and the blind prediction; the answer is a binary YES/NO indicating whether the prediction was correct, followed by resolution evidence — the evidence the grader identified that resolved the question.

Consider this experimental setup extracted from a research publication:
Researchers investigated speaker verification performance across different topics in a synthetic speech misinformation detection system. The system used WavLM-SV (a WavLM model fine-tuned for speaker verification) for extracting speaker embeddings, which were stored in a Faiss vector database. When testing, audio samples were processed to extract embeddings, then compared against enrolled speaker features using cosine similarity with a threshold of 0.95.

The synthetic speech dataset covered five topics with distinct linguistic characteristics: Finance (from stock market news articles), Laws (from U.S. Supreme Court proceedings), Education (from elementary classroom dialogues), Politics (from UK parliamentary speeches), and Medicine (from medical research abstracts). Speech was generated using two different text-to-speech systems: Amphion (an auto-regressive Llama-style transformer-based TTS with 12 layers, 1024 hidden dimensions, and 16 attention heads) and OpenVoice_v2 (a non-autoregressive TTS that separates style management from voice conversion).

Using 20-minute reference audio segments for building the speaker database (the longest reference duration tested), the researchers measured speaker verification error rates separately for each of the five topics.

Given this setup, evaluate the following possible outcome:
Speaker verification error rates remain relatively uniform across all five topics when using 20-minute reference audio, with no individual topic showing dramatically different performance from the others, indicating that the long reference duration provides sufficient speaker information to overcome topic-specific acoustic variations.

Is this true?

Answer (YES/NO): NO